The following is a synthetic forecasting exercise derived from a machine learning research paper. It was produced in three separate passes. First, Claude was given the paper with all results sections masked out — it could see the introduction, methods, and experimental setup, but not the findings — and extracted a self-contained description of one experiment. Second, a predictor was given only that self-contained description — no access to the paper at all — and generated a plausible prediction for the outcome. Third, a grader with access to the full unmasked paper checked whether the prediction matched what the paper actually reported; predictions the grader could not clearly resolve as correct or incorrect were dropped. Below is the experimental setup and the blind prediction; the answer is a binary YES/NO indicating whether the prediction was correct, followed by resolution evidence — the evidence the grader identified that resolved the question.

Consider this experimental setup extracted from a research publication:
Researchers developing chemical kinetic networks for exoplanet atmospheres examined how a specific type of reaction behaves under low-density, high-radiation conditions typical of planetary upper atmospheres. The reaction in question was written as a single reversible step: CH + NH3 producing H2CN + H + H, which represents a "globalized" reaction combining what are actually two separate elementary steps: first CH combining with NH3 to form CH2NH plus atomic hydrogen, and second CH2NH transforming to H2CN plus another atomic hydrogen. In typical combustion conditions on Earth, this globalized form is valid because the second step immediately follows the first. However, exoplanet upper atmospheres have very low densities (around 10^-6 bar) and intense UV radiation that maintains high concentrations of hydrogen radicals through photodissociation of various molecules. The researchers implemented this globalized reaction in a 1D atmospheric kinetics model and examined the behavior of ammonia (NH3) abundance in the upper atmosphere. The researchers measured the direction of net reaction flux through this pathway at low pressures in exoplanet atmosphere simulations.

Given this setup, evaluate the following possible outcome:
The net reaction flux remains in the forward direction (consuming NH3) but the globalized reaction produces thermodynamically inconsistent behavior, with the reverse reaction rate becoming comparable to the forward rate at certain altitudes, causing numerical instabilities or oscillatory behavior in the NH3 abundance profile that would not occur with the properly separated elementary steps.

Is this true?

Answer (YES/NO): NO